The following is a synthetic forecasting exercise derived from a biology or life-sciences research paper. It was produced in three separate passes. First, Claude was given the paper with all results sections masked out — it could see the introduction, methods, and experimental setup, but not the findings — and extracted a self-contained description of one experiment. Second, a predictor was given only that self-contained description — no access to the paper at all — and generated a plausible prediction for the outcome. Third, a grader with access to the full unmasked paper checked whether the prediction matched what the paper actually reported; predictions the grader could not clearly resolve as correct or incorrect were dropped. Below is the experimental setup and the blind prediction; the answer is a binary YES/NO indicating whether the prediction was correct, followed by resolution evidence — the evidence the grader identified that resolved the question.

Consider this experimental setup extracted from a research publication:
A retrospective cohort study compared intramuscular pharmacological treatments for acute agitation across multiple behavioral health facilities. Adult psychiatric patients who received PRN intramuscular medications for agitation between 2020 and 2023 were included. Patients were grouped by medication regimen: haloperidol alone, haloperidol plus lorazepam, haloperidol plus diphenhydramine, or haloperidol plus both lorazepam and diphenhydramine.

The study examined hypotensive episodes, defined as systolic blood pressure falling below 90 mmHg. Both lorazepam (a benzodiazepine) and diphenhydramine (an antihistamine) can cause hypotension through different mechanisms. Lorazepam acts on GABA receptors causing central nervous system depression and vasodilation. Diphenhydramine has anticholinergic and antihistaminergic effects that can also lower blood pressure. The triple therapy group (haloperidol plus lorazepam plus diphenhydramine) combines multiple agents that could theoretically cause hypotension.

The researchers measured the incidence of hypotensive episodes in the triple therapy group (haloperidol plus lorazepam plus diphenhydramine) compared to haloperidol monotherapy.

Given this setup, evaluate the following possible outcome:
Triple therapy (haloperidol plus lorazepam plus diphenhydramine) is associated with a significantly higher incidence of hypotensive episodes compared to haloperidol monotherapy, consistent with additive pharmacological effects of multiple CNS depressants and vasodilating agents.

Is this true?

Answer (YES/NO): NO